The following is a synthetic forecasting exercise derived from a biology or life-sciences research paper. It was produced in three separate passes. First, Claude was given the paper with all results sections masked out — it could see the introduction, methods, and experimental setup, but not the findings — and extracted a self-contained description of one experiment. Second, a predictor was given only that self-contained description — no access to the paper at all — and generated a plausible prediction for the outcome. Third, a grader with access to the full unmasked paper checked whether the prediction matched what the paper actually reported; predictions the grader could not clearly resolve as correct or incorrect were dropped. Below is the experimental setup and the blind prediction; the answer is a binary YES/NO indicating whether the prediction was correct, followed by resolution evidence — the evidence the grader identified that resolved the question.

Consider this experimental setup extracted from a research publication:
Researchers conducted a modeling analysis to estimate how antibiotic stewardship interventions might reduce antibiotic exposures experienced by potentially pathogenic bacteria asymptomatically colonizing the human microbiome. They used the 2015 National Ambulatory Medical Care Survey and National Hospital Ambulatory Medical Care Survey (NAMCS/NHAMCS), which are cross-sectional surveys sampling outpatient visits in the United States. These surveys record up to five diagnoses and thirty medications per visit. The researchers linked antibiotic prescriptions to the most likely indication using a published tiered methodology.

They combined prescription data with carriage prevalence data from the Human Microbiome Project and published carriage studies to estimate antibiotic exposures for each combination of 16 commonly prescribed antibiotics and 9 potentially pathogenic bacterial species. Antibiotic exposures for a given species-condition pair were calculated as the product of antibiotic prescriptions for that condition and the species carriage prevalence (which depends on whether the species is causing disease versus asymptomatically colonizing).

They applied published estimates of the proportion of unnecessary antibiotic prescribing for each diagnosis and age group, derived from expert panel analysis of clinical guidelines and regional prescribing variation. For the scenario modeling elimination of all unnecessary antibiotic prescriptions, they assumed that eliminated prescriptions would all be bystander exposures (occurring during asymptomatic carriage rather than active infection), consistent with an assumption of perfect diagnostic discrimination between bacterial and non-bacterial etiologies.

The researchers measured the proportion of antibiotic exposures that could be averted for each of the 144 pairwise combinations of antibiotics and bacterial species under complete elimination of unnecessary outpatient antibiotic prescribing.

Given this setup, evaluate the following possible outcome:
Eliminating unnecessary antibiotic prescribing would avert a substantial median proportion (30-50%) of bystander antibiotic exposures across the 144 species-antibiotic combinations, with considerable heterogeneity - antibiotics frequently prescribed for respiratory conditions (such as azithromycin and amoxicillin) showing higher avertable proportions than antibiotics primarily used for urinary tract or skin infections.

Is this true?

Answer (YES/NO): NO